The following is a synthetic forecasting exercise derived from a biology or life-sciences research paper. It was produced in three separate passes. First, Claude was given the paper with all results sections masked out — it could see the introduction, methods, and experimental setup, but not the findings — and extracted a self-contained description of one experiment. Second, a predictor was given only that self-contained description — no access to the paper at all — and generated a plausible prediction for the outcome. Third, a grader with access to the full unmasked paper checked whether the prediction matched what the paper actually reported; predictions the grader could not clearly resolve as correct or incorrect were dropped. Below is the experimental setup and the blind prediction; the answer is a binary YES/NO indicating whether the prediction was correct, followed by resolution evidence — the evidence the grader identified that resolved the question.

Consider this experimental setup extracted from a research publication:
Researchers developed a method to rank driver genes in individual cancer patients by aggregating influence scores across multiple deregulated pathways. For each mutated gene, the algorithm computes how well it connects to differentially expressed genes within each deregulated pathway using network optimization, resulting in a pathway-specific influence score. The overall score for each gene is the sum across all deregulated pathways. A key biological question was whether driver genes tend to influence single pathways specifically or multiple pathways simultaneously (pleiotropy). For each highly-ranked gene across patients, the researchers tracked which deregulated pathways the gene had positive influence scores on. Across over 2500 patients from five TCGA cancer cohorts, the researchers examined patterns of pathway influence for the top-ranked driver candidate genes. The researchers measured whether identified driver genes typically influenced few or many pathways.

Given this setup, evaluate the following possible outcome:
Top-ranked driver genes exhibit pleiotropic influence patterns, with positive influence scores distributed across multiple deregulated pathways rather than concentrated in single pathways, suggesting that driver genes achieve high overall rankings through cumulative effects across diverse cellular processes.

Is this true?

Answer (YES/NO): YES